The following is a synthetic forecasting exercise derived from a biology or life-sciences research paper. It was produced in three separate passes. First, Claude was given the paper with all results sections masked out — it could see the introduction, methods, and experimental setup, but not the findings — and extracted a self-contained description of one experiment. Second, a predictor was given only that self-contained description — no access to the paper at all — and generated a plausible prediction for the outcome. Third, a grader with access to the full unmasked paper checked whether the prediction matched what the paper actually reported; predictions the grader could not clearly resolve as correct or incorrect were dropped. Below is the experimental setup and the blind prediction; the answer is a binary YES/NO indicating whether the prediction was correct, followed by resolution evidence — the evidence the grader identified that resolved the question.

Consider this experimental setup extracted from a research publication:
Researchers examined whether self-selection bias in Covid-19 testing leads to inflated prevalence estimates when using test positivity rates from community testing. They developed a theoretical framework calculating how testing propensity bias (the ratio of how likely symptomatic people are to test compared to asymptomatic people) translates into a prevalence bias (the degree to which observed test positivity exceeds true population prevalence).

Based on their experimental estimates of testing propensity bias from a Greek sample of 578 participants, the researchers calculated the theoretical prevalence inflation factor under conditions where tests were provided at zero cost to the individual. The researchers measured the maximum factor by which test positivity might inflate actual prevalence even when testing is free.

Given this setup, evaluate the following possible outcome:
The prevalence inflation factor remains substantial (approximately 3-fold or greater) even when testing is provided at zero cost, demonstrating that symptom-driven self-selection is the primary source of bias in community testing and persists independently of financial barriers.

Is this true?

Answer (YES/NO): YES